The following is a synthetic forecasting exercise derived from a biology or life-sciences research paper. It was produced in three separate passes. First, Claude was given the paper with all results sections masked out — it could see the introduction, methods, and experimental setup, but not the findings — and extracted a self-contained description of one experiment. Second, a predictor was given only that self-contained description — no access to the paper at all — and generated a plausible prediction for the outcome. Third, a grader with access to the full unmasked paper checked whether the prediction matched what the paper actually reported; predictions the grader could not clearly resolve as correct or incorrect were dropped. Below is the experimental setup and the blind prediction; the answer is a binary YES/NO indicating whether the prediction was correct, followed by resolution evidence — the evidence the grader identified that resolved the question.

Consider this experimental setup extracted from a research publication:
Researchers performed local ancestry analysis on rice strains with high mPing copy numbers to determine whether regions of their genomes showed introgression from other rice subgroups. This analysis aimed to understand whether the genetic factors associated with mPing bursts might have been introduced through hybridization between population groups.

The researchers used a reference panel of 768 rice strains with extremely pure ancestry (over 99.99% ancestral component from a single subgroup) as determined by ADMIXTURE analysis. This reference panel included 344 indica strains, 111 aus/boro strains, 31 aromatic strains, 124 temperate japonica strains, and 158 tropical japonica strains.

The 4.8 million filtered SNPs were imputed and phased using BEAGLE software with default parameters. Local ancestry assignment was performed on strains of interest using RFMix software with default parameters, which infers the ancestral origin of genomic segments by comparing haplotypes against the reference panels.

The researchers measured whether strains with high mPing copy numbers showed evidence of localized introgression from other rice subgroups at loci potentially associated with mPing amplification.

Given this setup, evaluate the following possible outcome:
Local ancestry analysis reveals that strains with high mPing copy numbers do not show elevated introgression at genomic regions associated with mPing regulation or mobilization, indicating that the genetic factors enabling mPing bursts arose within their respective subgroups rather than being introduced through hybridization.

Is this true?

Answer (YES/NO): YES